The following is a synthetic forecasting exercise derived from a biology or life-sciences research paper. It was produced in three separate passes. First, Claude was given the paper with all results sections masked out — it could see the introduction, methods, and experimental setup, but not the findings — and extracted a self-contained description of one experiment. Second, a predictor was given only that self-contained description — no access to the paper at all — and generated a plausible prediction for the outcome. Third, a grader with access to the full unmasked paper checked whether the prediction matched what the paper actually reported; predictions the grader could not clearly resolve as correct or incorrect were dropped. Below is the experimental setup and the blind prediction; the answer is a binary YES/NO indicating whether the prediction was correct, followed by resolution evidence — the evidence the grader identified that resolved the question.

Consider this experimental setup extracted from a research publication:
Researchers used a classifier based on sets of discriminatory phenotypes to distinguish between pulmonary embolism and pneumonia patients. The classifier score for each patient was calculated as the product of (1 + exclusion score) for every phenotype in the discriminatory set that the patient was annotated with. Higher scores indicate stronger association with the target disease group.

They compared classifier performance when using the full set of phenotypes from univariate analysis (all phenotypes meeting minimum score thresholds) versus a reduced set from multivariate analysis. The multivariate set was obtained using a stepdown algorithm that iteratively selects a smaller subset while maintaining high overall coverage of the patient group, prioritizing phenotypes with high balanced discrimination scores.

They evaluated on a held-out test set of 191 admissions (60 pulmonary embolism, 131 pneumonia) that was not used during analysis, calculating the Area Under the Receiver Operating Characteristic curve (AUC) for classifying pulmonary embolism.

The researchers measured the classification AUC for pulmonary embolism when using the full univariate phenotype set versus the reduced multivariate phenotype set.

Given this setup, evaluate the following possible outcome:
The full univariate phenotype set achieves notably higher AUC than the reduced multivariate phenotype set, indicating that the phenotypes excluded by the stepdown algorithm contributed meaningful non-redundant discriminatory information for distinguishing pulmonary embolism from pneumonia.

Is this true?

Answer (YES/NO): NO